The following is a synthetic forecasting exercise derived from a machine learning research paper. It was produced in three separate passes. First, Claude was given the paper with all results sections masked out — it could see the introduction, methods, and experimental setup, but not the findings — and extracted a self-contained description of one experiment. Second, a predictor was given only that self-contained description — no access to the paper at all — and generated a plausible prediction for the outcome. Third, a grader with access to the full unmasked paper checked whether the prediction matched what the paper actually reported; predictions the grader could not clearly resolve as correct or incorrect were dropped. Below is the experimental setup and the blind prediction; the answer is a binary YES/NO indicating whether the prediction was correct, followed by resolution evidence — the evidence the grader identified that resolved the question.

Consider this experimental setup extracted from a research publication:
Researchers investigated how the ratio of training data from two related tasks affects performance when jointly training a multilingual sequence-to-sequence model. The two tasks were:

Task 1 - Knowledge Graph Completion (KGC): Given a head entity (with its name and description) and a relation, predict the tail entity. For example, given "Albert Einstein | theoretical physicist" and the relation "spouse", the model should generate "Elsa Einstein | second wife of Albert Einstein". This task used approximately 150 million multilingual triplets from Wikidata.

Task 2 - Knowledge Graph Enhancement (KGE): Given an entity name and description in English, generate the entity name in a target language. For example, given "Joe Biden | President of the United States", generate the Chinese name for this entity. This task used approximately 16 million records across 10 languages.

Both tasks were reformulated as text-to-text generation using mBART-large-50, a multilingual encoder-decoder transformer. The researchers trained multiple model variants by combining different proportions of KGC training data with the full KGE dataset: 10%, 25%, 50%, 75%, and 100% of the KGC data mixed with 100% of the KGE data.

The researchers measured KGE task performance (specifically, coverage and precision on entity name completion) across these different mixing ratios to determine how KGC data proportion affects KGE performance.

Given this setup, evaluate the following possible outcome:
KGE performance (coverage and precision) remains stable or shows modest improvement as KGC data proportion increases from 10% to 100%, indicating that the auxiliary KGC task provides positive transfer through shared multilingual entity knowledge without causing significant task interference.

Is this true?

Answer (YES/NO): NO